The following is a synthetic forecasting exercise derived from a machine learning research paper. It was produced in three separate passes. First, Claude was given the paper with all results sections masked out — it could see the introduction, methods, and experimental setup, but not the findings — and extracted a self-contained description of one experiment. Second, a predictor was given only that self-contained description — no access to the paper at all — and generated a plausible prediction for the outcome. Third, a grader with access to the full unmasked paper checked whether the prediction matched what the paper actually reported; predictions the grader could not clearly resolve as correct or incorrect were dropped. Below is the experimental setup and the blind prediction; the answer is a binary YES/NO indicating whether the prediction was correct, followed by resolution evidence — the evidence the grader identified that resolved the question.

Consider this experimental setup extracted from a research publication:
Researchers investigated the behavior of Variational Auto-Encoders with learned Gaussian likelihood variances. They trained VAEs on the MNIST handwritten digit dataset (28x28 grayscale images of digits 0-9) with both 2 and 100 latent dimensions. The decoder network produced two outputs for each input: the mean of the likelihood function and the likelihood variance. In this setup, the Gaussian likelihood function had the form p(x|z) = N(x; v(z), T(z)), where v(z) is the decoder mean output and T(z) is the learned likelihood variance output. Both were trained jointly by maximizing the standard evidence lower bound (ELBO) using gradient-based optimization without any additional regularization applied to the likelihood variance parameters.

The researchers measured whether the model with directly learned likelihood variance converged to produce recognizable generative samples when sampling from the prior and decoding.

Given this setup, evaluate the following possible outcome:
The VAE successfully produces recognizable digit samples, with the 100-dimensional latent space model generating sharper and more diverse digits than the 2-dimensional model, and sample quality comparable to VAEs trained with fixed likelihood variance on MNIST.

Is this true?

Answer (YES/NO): NO